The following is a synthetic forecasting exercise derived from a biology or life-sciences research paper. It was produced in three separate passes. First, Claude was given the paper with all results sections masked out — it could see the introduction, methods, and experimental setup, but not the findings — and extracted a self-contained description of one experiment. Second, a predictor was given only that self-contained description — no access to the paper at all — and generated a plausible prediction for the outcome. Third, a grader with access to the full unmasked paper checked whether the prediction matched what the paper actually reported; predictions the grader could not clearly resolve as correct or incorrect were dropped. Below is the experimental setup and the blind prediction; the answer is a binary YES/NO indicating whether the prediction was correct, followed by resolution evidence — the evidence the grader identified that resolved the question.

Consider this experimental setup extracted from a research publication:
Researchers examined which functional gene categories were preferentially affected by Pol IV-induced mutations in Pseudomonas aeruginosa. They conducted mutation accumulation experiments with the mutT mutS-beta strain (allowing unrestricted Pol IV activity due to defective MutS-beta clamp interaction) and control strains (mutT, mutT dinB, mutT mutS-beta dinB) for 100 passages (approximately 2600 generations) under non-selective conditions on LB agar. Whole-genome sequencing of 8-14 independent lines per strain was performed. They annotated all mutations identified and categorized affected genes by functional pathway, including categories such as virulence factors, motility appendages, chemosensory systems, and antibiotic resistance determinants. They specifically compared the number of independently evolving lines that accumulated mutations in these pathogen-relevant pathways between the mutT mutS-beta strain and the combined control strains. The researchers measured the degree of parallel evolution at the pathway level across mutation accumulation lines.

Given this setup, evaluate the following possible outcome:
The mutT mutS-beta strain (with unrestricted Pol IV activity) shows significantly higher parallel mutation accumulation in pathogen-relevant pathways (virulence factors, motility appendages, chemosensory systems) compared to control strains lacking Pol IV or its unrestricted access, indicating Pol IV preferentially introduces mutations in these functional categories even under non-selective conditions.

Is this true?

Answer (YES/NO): YES